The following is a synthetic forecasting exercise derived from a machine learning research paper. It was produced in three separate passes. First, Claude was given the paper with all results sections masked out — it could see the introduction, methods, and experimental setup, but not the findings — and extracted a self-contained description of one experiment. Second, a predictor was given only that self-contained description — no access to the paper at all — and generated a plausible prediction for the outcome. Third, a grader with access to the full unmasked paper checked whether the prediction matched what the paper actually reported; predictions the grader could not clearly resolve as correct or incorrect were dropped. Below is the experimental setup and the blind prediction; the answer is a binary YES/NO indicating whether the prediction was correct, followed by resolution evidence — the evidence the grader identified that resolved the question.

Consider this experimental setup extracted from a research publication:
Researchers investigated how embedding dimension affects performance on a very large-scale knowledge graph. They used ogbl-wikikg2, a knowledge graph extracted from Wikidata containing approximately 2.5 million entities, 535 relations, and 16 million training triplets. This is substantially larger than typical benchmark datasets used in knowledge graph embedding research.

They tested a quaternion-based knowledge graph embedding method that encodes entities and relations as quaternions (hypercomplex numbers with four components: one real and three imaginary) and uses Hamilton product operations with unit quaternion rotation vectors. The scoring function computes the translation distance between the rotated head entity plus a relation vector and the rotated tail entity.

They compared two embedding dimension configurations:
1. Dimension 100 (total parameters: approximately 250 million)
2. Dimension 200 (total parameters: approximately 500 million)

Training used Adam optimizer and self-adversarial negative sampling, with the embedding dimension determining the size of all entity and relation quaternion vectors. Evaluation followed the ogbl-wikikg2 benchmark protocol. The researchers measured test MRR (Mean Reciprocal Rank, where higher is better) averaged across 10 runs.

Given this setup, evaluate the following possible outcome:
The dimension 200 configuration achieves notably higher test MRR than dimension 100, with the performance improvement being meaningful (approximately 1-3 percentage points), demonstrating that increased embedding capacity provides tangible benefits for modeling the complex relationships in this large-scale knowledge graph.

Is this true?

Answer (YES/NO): YES